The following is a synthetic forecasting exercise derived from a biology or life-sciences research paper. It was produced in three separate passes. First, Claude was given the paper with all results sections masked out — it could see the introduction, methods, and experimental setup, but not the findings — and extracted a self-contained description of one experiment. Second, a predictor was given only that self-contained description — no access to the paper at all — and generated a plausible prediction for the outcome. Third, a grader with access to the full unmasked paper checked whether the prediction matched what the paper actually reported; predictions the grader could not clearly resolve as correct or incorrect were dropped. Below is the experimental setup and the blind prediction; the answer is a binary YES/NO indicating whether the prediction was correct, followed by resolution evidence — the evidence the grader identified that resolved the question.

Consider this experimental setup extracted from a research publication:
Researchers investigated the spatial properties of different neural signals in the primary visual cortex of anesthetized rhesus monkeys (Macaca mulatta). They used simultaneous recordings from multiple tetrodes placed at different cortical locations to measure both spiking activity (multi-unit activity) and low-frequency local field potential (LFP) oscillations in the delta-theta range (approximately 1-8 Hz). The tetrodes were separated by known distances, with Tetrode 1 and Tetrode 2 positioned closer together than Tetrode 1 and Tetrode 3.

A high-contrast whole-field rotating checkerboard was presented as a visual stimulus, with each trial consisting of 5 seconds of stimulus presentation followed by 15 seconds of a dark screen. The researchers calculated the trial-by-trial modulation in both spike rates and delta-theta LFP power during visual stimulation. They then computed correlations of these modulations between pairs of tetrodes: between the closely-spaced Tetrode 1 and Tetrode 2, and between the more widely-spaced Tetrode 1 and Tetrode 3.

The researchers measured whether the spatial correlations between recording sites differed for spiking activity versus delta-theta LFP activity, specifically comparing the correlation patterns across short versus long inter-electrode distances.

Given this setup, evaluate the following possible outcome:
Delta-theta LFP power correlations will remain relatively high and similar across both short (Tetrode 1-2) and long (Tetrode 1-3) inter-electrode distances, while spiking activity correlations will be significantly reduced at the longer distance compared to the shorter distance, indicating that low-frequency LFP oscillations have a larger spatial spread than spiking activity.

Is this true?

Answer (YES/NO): YES